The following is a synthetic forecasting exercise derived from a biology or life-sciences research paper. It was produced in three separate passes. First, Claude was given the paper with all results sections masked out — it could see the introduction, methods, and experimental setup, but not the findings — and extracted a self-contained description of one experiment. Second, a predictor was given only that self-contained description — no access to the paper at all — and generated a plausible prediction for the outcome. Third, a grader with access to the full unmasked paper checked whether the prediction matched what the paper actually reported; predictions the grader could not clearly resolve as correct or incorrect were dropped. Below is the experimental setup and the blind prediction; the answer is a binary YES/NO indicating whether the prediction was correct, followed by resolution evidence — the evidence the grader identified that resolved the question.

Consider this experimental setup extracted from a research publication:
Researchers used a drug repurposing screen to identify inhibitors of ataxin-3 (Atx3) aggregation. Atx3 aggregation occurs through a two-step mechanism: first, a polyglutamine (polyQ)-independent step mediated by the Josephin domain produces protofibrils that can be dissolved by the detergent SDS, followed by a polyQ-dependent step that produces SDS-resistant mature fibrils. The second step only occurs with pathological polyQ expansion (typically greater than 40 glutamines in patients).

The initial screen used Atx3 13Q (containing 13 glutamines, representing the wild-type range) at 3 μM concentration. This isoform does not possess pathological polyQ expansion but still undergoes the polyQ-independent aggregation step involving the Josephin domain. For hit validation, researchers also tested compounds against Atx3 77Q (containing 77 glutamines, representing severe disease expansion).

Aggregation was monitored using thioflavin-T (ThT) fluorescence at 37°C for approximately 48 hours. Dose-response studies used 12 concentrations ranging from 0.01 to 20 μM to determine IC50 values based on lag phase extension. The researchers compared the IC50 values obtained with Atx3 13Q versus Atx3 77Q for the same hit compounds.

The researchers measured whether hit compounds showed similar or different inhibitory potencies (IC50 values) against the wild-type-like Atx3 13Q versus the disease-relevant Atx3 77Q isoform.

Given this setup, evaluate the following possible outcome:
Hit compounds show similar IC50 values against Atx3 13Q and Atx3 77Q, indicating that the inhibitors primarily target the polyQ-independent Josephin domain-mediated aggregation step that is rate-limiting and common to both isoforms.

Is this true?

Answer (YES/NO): NO